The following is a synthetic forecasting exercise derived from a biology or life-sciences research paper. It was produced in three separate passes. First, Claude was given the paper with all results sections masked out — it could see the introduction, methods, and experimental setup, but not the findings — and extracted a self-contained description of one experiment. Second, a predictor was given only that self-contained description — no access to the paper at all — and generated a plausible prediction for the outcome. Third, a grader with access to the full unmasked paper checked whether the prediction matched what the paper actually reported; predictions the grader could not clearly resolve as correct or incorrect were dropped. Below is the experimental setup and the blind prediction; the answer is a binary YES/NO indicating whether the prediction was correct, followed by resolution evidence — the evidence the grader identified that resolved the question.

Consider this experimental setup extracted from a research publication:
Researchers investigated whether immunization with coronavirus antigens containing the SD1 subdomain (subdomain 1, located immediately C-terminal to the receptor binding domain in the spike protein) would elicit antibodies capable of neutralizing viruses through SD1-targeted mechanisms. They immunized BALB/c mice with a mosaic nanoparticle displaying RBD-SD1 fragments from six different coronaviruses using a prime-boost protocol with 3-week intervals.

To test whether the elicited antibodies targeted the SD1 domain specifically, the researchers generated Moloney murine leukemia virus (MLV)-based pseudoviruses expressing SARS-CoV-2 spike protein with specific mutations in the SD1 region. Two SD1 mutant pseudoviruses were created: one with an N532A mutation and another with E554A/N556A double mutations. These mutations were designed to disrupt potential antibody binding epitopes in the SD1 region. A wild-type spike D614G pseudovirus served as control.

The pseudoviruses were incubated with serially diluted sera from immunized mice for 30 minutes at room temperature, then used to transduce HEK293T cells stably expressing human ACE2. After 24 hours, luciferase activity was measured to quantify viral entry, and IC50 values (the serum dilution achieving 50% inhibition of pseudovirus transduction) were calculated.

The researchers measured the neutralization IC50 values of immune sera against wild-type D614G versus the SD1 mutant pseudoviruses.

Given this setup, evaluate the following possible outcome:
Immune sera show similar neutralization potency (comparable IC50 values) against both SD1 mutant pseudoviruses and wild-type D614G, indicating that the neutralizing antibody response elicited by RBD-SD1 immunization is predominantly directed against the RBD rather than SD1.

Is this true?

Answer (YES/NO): YES